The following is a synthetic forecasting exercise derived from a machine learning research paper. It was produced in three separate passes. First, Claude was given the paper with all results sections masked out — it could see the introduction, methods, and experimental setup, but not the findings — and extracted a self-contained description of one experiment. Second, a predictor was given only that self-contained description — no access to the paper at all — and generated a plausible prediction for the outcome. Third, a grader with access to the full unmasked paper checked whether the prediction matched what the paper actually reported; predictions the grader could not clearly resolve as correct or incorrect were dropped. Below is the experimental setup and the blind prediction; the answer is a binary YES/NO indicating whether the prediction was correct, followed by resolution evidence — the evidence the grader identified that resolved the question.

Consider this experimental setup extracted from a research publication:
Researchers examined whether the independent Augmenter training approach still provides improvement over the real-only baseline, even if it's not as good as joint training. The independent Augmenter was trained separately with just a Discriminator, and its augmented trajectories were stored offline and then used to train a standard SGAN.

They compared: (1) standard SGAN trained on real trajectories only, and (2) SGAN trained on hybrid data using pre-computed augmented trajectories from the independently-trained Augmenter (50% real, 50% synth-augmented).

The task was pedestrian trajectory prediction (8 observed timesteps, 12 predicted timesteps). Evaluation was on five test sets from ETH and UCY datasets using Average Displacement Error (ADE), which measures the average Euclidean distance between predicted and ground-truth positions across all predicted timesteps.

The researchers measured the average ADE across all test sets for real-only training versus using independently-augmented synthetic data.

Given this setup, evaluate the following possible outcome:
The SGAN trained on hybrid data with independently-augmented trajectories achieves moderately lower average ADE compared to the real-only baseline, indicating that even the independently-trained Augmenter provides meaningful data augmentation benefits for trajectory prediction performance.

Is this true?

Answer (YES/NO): YES